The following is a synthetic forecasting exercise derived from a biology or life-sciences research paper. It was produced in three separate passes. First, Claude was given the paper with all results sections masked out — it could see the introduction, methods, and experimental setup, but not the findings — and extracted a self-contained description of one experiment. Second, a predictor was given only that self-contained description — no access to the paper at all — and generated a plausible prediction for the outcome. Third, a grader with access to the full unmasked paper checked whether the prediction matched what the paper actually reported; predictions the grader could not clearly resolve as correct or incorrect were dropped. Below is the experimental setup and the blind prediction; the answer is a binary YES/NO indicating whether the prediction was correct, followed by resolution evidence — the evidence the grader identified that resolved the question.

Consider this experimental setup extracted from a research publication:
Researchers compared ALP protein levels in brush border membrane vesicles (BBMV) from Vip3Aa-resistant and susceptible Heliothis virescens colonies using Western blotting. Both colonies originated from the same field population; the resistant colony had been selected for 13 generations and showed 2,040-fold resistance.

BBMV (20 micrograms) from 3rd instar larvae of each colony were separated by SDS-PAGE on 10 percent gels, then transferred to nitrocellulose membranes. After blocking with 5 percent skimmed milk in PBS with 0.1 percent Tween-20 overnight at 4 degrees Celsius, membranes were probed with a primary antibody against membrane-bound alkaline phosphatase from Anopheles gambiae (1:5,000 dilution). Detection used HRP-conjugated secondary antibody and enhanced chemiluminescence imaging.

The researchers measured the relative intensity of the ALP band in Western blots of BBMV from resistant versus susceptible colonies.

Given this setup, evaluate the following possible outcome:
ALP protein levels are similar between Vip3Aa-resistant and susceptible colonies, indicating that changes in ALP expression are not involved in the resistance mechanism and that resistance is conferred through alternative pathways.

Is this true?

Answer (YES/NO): NO